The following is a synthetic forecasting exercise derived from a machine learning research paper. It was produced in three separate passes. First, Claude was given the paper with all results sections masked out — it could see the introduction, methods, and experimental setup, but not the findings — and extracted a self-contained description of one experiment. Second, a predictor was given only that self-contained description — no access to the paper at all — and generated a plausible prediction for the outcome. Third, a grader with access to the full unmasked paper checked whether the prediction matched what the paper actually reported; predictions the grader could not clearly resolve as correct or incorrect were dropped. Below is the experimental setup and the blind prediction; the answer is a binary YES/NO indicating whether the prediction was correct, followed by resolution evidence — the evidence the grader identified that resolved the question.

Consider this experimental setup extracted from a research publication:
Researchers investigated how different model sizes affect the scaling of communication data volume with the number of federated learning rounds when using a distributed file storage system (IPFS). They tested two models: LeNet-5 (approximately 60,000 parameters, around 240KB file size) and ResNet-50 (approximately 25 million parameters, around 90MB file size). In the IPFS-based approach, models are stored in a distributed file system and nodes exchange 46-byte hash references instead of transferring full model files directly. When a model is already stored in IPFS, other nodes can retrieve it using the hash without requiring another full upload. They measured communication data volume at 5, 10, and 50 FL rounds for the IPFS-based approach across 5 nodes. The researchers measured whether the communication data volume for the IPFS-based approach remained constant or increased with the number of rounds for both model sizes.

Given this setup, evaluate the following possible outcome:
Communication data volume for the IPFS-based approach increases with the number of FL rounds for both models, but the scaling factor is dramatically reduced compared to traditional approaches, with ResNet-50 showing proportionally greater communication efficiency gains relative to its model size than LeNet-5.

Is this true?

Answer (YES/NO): NO